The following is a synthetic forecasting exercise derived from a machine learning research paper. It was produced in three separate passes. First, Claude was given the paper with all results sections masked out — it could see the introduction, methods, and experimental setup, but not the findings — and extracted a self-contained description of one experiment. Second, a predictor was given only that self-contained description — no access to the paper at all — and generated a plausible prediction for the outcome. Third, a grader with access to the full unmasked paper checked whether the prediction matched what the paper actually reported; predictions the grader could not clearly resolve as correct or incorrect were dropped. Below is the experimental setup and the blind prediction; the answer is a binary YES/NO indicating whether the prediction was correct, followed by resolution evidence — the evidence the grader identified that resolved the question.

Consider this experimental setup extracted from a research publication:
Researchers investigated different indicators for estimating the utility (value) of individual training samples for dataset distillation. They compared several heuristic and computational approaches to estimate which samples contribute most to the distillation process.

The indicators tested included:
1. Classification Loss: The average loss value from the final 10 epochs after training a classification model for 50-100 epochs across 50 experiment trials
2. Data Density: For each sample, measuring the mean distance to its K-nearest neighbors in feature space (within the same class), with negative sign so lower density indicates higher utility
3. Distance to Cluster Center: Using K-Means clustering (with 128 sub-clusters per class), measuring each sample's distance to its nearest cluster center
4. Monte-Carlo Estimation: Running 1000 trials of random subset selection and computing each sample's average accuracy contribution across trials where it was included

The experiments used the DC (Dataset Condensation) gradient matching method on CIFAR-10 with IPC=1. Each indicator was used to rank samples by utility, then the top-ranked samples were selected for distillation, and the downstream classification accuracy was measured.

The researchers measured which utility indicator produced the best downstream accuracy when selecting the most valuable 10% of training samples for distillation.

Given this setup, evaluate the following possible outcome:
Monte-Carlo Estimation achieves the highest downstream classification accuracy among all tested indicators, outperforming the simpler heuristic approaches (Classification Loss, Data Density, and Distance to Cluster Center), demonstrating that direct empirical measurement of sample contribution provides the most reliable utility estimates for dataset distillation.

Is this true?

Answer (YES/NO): NO